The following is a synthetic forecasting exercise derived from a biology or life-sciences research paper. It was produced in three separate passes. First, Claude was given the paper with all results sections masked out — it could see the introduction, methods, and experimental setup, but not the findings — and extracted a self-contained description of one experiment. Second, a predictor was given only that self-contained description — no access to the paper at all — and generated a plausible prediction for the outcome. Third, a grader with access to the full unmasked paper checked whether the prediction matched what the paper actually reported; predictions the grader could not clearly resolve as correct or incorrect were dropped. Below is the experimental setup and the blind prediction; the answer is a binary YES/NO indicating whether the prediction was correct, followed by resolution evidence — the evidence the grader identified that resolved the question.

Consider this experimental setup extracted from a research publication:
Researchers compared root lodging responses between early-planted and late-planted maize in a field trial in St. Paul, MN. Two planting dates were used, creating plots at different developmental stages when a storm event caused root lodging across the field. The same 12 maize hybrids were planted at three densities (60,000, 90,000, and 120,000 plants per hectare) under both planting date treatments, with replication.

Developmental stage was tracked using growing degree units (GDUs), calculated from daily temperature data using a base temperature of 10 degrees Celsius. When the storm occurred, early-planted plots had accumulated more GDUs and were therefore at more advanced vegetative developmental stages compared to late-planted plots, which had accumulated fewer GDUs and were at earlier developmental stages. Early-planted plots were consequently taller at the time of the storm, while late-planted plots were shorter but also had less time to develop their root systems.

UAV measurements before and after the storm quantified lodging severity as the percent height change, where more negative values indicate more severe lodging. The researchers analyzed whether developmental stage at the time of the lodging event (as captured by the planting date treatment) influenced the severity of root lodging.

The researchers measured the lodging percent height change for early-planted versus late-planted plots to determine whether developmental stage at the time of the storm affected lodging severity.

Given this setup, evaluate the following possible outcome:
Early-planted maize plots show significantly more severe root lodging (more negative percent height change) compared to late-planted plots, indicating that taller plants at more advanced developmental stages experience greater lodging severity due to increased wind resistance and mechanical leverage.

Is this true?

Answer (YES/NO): NO